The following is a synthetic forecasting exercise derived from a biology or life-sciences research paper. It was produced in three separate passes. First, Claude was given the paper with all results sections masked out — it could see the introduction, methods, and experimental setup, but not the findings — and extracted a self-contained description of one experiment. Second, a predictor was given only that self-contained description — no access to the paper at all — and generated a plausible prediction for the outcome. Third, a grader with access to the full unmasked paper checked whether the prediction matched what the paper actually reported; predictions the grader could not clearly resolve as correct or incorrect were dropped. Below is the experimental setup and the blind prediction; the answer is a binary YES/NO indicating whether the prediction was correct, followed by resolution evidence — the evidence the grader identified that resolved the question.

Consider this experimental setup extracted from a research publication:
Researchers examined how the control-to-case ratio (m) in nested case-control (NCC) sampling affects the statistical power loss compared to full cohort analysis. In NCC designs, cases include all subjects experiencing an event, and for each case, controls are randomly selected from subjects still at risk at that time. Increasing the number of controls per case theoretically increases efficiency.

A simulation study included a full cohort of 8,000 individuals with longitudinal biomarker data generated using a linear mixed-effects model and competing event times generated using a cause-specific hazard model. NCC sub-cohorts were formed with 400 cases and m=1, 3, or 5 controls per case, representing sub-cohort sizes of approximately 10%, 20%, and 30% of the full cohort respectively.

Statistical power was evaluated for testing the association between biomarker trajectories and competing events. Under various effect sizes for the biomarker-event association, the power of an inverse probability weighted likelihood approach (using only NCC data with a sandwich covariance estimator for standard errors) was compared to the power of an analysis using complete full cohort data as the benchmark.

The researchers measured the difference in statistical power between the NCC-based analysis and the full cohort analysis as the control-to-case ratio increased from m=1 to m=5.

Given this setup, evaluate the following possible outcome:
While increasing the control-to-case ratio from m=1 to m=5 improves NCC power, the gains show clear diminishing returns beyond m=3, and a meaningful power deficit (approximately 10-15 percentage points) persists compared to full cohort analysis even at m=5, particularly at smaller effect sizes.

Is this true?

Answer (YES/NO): NO